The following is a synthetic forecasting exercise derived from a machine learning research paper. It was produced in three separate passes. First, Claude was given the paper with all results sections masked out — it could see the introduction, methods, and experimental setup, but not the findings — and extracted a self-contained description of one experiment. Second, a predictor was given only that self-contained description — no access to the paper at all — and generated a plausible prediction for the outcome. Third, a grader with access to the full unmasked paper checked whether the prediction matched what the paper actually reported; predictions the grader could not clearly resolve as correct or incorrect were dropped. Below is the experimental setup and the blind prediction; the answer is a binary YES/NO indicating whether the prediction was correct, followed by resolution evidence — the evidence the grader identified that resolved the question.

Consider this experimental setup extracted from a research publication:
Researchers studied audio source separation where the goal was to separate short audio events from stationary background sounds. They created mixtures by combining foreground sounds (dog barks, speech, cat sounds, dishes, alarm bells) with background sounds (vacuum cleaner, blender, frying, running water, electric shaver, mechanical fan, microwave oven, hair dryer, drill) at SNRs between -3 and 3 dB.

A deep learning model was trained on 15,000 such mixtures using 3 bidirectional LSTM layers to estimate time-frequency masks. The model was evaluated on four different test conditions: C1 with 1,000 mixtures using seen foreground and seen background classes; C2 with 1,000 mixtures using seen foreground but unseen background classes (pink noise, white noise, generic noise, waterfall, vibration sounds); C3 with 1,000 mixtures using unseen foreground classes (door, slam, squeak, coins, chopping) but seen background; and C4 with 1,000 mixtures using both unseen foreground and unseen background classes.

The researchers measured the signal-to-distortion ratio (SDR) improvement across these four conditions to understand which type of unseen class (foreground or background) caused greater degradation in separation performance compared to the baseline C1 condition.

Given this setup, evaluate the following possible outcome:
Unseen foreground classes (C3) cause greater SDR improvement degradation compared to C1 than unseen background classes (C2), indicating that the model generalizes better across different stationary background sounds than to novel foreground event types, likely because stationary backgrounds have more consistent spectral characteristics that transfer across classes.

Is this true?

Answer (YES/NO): YES